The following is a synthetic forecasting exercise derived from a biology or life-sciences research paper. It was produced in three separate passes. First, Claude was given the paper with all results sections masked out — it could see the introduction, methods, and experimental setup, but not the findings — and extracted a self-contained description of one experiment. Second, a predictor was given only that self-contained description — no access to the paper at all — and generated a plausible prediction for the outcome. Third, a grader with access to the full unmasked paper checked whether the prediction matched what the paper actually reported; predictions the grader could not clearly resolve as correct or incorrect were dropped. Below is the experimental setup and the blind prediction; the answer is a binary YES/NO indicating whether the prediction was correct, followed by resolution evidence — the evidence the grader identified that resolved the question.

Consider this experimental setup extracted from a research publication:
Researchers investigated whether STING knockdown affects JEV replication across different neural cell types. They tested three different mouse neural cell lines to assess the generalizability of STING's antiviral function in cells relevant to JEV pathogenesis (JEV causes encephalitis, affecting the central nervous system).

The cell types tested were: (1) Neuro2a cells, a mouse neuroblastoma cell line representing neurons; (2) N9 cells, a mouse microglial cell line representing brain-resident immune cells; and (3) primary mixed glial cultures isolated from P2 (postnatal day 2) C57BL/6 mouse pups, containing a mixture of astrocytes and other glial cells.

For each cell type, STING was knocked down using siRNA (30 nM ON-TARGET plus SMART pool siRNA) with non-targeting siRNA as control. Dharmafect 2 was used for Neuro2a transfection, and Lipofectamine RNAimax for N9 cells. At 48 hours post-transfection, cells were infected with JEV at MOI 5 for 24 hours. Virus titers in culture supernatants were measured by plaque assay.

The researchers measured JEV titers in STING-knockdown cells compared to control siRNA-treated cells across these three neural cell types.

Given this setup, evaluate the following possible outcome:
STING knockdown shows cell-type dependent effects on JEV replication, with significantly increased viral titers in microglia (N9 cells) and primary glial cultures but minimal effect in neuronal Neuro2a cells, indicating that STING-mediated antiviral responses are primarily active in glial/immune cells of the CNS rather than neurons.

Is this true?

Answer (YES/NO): NO